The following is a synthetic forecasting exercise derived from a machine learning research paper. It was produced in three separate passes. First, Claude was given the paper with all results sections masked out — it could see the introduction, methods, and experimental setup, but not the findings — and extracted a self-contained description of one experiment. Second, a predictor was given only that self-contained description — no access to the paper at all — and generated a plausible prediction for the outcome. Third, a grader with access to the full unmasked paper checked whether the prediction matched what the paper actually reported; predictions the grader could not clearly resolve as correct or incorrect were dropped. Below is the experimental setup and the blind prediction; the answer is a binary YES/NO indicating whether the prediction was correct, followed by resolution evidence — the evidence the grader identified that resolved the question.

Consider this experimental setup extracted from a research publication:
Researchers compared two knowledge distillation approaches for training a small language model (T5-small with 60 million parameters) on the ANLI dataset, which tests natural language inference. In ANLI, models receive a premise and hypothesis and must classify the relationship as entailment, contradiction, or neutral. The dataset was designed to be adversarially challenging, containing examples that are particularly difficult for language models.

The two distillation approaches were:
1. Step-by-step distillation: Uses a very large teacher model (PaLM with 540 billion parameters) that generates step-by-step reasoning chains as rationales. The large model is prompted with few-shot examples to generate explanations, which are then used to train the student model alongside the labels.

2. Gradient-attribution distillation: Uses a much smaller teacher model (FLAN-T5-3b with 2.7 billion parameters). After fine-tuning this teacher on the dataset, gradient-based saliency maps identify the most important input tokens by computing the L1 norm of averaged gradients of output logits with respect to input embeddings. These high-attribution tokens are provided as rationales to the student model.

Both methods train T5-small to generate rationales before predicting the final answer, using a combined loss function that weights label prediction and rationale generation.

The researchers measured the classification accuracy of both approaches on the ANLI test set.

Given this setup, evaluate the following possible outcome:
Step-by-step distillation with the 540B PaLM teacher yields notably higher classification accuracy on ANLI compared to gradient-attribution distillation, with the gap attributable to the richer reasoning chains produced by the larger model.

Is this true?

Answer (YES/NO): NO